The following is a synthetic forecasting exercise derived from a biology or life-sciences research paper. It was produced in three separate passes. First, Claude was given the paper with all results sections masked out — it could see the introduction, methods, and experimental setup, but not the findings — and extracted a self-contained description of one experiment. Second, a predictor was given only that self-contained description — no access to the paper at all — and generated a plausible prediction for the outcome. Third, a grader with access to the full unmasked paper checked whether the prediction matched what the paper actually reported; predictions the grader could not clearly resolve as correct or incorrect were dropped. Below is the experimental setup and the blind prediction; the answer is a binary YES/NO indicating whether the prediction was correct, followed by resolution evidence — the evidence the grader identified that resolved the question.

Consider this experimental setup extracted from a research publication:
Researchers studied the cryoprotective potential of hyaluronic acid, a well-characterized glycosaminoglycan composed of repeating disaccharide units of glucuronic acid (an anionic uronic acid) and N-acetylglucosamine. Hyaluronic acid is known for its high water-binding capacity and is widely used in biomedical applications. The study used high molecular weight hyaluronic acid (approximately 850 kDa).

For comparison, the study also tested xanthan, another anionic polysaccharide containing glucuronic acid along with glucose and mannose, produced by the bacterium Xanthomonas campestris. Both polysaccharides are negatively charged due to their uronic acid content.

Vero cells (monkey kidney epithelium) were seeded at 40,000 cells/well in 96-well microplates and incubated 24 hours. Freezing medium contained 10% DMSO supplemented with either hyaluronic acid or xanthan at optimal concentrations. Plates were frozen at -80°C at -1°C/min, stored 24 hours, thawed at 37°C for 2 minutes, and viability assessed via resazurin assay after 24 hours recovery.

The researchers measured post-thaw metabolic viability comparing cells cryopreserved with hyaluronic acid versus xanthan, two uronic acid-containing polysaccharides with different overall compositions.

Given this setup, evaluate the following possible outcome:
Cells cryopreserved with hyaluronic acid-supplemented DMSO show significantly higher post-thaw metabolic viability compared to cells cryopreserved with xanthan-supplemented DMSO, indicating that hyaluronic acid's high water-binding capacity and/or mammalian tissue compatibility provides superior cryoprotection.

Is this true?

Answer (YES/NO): NO